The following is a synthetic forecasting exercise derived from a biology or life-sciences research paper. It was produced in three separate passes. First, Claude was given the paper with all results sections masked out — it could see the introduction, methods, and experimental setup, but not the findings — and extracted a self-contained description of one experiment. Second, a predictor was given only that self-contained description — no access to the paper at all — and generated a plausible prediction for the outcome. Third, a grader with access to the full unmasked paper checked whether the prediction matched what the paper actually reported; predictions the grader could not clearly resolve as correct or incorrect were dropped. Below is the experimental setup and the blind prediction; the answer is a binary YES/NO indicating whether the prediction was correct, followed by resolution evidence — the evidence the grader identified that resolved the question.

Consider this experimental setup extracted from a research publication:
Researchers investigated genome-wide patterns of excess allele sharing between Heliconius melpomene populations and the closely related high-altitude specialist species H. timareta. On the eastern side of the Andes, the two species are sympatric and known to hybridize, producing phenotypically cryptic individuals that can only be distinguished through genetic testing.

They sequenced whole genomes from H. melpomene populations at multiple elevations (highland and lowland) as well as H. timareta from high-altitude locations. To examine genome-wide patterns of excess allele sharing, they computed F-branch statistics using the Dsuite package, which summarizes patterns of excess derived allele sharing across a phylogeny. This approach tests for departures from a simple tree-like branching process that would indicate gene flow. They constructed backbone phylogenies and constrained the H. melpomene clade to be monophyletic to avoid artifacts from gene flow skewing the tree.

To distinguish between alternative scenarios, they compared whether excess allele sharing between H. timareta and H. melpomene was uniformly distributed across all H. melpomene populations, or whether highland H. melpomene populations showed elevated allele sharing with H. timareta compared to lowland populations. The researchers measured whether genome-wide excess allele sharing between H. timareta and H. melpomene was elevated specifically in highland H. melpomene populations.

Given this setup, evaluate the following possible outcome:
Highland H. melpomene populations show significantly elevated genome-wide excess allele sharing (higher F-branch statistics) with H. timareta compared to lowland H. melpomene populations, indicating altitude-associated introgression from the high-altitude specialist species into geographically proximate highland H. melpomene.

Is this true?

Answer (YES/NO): YES